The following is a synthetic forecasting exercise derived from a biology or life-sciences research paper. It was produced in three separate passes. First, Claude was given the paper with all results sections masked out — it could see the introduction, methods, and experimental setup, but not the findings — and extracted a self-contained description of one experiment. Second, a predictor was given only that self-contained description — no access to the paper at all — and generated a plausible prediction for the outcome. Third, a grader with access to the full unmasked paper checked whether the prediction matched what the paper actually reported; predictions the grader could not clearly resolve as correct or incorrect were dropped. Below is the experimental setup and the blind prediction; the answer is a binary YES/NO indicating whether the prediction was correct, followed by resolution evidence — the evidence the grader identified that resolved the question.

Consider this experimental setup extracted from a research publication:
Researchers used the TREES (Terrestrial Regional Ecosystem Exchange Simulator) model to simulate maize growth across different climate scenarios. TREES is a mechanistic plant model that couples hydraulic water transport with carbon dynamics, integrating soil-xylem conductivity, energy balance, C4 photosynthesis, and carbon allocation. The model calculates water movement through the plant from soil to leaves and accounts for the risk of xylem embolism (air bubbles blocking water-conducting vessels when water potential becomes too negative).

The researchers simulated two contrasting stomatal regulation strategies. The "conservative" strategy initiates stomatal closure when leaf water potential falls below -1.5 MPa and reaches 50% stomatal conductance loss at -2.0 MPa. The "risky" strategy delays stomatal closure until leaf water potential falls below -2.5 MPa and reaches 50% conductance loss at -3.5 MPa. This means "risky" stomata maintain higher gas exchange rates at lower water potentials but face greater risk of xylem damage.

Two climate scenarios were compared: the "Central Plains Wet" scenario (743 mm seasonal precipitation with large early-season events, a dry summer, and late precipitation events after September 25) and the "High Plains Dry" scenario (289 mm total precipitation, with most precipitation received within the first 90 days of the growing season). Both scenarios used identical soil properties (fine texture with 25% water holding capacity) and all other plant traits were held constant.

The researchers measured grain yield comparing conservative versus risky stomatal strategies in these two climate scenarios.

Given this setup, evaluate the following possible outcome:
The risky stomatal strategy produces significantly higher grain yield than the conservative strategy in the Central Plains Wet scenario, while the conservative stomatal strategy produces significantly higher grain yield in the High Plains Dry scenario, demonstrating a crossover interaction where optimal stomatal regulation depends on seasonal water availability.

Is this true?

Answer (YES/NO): YES